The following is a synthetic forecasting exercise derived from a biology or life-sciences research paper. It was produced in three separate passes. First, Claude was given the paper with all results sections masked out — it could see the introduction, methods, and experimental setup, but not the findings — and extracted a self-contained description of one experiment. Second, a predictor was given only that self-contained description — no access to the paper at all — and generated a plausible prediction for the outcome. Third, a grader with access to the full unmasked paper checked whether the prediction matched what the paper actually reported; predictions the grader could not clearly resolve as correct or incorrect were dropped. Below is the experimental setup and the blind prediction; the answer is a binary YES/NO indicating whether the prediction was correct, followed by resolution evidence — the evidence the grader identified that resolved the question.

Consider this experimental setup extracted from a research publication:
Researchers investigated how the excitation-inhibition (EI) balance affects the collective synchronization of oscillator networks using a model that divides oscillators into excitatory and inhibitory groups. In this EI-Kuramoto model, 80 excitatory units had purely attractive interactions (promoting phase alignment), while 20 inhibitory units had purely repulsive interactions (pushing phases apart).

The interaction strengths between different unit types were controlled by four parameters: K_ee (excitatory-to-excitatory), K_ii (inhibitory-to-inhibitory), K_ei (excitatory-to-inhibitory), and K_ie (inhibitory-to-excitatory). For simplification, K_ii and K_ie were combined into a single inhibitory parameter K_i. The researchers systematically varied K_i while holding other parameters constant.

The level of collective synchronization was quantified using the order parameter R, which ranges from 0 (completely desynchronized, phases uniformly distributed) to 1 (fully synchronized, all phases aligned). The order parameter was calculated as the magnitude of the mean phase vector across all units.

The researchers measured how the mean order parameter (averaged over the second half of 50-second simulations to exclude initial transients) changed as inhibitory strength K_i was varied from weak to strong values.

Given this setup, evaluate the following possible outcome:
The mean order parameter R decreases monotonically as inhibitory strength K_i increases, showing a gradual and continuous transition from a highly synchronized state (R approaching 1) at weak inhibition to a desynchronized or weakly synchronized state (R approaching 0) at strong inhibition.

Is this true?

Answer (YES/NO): NO